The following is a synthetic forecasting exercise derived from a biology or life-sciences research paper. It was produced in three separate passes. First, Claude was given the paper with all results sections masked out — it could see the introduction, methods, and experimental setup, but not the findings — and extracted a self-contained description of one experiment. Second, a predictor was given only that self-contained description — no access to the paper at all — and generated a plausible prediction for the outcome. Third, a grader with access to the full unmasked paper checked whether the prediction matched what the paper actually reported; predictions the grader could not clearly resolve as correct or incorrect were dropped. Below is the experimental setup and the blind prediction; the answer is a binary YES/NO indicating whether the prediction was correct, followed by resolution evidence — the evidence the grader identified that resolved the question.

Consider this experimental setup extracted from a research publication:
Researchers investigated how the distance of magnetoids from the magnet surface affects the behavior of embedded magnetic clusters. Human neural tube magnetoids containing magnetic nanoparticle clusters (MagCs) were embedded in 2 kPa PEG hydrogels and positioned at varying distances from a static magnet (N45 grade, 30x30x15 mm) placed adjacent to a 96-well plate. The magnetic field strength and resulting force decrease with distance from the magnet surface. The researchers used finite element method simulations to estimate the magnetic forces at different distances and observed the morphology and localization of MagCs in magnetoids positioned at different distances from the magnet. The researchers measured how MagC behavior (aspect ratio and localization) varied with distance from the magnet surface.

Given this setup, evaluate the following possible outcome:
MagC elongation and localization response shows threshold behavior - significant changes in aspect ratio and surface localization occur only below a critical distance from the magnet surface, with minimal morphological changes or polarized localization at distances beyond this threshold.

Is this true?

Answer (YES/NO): NO